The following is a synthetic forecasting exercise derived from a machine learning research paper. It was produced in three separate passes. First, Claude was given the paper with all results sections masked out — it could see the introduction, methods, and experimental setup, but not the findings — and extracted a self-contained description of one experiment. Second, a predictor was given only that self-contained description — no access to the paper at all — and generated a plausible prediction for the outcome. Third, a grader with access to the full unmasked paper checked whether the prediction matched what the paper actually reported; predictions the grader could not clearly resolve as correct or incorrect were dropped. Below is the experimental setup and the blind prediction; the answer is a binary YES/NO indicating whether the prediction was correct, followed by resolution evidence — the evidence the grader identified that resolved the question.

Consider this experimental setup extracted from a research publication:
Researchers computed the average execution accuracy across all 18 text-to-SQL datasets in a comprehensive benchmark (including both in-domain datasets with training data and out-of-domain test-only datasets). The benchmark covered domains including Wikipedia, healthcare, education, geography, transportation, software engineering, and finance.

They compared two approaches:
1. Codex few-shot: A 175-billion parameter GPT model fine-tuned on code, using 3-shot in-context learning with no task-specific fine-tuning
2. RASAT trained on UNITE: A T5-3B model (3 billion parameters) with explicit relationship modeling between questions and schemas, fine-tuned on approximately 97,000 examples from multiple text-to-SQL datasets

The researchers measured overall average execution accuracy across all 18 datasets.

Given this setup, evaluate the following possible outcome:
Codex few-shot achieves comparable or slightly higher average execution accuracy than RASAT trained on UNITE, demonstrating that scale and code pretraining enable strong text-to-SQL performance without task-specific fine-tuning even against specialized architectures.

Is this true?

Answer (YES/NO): NO